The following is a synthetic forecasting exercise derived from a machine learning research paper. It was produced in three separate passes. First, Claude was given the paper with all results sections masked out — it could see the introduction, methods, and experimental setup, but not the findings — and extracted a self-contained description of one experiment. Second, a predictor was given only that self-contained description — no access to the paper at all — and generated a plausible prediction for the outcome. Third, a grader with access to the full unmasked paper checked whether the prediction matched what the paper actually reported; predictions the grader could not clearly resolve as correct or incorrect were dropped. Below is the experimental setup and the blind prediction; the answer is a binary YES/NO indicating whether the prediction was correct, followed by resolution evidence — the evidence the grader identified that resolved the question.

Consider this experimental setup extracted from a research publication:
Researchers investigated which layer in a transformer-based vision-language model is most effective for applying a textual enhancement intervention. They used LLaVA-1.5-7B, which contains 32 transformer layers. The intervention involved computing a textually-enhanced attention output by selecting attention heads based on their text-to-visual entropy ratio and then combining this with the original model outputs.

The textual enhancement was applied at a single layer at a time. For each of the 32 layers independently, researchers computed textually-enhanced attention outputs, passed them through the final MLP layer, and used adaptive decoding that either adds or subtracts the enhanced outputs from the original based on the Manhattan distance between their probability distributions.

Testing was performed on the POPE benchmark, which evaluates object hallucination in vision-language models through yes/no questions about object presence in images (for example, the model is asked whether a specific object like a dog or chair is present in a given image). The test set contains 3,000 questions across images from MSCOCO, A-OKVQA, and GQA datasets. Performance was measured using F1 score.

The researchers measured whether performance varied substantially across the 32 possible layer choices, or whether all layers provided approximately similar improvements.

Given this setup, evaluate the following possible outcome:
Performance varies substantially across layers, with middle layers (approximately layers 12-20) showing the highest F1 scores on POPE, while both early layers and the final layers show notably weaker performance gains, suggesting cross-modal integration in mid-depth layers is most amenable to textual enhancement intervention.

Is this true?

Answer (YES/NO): NO